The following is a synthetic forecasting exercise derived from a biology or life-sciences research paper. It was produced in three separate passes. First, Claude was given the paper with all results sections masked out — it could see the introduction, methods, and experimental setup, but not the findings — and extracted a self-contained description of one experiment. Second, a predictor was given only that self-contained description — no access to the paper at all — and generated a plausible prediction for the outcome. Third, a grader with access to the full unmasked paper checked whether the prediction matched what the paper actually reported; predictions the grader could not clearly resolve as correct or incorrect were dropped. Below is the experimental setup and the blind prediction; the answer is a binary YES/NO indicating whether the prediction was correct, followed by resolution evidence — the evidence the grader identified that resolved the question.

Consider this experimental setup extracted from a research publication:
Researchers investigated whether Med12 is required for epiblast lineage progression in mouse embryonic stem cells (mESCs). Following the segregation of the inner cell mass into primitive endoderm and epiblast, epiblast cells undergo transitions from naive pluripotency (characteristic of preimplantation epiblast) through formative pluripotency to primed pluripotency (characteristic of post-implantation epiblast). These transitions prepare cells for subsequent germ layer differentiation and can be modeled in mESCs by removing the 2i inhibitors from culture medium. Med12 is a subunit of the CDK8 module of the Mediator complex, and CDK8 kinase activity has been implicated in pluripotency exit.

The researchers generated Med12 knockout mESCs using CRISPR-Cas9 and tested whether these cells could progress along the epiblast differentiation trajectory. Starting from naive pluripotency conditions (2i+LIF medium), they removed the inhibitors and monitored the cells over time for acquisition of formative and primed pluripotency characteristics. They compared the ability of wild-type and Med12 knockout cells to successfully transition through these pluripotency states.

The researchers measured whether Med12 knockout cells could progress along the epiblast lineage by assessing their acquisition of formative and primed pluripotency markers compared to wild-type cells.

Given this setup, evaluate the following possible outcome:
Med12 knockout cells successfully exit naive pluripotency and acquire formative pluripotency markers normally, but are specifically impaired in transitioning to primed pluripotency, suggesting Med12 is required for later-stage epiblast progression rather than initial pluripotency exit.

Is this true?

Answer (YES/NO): NO